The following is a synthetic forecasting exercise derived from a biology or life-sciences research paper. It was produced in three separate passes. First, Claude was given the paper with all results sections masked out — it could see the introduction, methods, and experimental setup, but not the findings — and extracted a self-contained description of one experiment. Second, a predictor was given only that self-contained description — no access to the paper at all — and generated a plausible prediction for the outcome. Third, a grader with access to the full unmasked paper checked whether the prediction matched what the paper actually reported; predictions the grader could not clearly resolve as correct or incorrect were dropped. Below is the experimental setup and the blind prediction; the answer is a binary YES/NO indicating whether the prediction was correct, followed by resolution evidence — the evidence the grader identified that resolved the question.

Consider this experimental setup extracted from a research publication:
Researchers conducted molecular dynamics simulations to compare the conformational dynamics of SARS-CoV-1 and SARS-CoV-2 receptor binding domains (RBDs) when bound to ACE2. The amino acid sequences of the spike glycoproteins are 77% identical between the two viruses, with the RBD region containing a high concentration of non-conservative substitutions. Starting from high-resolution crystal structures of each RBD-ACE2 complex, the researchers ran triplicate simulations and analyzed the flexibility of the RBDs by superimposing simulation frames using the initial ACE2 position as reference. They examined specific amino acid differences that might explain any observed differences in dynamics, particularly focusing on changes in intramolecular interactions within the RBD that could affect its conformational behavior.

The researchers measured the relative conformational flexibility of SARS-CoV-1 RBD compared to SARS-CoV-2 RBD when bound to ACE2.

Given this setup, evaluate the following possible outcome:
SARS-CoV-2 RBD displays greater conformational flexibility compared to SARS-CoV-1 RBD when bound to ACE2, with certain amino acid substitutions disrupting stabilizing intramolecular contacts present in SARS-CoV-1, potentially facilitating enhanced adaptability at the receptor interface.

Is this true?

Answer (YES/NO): YES